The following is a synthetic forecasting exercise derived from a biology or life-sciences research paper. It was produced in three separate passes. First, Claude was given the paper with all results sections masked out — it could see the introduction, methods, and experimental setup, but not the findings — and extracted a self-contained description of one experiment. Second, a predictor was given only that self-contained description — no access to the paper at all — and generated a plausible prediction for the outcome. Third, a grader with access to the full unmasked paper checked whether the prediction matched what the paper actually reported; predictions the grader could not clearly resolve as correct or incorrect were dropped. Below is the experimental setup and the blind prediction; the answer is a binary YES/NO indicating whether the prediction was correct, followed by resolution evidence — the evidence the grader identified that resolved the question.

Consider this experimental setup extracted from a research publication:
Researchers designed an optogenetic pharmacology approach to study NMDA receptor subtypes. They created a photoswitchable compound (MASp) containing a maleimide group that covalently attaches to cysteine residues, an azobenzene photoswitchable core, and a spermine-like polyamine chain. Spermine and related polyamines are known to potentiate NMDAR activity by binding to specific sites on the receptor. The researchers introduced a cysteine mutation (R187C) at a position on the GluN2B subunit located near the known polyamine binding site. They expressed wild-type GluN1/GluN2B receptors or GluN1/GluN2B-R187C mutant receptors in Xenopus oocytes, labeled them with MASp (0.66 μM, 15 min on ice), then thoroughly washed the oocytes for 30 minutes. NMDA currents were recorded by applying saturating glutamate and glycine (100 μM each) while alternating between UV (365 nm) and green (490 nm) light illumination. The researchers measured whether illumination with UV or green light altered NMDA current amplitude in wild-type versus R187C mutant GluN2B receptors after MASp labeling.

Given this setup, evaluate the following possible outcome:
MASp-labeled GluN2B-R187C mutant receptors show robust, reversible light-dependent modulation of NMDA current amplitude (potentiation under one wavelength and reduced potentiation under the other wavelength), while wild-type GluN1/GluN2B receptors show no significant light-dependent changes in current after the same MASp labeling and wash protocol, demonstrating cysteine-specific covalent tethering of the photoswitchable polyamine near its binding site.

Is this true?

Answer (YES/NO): YES